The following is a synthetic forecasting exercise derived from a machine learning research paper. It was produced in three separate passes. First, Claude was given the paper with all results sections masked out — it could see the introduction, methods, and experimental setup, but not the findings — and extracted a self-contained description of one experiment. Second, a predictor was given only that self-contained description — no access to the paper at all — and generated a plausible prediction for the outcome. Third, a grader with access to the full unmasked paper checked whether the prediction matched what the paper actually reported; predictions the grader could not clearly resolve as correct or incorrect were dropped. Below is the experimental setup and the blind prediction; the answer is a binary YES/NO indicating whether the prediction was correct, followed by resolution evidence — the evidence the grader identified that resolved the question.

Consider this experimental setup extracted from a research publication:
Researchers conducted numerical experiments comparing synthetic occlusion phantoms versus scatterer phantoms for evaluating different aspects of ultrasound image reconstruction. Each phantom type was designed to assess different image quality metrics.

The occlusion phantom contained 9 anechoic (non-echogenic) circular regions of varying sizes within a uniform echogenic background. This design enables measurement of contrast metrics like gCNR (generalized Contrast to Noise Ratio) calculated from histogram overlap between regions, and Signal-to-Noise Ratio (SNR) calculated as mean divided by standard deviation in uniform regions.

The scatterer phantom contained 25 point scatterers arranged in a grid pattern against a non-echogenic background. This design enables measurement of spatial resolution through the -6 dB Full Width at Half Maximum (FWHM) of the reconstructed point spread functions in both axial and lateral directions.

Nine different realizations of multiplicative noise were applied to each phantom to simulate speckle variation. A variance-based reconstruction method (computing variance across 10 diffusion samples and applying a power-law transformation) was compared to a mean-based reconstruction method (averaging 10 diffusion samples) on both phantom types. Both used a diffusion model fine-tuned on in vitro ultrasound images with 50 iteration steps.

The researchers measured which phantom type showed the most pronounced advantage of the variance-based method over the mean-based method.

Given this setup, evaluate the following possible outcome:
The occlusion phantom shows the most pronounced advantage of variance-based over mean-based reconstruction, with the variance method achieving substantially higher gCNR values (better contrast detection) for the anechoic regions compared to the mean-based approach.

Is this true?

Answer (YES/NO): YES